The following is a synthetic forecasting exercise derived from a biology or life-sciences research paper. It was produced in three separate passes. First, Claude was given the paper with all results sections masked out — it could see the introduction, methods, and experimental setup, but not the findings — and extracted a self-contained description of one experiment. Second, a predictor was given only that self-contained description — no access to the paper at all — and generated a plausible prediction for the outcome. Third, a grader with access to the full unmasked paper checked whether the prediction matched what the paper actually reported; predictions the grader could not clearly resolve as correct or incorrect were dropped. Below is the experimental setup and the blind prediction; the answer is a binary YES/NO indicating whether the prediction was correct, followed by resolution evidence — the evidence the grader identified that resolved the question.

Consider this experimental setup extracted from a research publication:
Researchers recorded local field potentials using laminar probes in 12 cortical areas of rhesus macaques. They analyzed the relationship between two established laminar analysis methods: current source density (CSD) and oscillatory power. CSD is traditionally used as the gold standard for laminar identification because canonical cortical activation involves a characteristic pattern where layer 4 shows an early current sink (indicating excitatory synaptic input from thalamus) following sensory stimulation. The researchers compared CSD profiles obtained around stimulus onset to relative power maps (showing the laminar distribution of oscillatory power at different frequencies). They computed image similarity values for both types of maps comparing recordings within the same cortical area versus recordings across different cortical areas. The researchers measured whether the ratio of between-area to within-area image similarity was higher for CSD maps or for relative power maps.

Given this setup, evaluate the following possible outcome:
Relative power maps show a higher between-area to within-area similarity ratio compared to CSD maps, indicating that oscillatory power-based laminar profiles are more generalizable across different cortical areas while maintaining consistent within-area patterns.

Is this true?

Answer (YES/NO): YES